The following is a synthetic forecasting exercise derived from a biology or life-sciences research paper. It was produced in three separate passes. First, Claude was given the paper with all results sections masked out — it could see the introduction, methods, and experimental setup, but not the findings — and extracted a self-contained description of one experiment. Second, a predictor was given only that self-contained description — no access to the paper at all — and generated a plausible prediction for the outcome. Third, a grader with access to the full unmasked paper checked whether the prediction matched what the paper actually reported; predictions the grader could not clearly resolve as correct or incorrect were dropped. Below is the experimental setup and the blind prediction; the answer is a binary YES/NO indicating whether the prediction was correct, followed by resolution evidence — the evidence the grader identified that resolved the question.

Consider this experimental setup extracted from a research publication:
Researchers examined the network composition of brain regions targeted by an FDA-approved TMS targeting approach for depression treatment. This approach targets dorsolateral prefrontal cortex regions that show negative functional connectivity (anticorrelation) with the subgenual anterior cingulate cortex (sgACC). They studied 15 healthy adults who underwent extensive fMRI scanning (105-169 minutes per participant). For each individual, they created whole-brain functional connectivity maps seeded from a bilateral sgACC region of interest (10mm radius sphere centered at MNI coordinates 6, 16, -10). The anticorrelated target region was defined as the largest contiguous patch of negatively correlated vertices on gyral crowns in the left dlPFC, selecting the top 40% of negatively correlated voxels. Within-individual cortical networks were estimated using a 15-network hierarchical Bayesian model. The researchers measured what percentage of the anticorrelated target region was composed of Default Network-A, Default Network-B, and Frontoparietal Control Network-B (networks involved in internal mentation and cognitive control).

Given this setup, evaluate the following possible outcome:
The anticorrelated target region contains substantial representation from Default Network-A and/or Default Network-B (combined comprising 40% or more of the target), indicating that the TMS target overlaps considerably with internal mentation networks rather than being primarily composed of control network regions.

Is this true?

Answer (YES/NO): NO